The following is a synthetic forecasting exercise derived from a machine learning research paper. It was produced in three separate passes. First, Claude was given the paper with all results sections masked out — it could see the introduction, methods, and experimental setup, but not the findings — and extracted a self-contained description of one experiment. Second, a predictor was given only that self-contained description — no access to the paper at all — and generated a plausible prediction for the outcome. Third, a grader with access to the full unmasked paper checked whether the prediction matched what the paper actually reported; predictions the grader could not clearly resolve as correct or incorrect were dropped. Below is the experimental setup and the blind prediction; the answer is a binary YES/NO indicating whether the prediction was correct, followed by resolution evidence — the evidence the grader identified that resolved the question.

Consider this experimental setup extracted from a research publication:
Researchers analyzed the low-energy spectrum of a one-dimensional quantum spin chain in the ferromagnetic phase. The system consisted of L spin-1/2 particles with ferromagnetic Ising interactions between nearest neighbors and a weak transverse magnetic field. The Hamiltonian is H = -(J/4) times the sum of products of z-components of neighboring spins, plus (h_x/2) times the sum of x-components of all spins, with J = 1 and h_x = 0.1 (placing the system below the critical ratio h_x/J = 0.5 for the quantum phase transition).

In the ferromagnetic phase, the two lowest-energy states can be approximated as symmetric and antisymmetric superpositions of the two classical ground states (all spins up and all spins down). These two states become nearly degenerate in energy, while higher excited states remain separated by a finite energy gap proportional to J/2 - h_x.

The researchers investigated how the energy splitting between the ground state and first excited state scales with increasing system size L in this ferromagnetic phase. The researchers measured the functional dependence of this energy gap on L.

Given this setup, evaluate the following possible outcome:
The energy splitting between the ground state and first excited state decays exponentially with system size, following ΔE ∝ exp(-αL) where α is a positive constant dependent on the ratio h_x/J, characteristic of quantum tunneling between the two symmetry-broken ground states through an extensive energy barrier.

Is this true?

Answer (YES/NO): YES